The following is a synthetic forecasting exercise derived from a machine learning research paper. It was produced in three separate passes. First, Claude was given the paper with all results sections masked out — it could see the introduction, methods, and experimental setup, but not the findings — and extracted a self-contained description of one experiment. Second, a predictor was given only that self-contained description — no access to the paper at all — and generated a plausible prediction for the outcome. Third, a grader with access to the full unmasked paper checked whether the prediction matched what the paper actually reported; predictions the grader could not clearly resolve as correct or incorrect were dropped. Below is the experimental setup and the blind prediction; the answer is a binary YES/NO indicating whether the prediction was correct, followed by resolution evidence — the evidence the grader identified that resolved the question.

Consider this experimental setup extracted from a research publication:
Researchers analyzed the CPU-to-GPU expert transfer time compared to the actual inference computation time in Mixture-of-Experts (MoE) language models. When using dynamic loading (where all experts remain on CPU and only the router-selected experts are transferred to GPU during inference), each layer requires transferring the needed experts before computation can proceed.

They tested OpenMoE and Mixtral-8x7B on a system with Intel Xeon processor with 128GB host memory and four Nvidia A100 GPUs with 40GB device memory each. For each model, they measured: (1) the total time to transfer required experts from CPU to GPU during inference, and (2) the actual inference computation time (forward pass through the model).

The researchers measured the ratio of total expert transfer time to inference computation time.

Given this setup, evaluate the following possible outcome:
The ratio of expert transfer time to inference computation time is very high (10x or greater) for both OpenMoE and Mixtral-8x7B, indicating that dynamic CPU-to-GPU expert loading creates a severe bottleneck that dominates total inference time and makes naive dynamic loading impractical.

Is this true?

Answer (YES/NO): NO